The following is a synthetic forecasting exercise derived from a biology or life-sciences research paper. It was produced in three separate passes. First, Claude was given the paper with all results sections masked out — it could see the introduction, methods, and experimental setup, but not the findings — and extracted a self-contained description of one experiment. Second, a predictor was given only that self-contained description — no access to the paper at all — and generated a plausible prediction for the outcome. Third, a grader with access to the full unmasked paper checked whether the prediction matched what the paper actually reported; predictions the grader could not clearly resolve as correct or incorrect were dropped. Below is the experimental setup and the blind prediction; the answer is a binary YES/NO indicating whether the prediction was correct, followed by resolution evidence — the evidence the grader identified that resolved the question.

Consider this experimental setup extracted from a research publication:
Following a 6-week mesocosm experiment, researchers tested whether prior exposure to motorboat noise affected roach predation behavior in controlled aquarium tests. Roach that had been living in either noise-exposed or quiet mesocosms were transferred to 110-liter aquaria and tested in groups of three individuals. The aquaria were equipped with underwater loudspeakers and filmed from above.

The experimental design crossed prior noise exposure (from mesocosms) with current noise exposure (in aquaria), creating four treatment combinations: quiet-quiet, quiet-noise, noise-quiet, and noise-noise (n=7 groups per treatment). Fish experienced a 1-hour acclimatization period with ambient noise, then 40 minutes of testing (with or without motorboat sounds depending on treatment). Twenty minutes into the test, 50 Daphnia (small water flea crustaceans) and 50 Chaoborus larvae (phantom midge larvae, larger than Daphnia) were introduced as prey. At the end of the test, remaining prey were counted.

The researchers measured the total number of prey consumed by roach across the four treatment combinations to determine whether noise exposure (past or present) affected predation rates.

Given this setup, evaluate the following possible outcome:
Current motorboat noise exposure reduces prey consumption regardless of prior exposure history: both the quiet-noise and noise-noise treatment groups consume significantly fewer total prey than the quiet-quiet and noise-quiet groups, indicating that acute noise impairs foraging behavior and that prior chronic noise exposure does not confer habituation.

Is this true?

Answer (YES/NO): NO